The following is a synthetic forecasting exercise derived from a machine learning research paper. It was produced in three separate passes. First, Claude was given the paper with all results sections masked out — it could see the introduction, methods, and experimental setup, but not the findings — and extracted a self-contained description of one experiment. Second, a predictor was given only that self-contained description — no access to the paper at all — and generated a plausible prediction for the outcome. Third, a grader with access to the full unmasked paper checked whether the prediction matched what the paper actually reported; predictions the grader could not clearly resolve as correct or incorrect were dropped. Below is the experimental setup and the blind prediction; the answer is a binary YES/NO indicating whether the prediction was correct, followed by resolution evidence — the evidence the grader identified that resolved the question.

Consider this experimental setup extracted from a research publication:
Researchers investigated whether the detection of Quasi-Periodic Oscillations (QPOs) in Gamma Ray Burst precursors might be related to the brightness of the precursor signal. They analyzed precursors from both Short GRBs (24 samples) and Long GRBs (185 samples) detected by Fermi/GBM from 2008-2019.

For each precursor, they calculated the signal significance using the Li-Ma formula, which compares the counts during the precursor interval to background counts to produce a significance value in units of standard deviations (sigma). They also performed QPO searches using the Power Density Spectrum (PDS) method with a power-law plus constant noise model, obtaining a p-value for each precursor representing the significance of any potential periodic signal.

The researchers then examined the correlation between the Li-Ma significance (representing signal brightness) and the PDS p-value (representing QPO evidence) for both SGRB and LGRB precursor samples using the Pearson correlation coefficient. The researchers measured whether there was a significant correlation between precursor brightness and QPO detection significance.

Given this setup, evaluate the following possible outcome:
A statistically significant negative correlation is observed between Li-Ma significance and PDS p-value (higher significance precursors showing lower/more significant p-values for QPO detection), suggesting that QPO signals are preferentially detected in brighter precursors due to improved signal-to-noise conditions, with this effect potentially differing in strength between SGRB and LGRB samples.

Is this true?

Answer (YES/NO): NO